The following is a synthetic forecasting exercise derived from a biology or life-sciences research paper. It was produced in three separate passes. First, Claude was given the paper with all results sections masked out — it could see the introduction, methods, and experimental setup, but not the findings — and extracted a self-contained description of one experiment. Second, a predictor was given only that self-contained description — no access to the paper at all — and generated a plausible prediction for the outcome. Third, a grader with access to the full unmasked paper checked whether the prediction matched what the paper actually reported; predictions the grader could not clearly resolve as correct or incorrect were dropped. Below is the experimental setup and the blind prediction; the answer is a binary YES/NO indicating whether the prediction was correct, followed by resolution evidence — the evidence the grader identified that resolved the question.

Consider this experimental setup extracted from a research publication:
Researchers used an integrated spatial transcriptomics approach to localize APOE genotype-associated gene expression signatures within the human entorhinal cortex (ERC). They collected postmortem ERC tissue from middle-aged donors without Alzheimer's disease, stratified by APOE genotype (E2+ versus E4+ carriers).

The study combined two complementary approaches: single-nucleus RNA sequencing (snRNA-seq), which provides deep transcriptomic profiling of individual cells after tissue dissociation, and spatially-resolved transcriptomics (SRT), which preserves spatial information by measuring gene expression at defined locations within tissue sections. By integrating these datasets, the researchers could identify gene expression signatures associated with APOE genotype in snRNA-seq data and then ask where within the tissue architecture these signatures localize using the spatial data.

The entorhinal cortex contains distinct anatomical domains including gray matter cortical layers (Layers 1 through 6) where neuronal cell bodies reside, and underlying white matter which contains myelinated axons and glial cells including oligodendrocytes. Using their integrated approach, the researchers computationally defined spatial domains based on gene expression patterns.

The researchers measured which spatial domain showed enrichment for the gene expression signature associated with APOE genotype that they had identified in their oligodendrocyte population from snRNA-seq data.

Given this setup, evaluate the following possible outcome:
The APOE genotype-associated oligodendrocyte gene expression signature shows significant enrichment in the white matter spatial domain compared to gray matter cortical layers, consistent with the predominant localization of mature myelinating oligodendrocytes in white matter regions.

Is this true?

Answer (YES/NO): NO